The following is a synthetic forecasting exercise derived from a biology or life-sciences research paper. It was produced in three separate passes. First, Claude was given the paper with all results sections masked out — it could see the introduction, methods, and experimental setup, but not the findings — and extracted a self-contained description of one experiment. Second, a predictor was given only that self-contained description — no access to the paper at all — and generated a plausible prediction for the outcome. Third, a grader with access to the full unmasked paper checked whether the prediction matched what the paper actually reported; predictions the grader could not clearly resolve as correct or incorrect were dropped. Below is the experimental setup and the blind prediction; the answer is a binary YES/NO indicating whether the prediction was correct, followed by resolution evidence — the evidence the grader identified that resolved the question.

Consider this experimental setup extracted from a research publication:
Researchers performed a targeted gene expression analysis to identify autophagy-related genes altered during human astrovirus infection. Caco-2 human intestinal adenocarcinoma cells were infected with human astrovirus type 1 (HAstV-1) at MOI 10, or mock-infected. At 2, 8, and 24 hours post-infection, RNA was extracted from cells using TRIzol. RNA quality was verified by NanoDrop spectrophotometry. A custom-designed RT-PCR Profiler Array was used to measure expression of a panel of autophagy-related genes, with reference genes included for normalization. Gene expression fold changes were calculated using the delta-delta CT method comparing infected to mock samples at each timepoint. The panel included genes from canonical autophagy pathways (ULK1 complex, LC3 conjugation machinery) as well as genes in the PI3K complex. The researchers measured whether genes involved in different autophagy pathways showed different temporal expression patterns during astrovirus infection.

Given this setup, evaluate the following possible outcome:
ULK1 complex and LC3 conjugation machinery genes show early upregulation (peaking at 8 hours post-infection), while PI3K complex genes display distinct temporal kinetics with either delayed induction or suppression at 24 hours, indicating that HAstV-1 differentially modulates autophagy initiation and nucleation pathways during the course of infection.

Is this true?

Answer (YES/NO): NO